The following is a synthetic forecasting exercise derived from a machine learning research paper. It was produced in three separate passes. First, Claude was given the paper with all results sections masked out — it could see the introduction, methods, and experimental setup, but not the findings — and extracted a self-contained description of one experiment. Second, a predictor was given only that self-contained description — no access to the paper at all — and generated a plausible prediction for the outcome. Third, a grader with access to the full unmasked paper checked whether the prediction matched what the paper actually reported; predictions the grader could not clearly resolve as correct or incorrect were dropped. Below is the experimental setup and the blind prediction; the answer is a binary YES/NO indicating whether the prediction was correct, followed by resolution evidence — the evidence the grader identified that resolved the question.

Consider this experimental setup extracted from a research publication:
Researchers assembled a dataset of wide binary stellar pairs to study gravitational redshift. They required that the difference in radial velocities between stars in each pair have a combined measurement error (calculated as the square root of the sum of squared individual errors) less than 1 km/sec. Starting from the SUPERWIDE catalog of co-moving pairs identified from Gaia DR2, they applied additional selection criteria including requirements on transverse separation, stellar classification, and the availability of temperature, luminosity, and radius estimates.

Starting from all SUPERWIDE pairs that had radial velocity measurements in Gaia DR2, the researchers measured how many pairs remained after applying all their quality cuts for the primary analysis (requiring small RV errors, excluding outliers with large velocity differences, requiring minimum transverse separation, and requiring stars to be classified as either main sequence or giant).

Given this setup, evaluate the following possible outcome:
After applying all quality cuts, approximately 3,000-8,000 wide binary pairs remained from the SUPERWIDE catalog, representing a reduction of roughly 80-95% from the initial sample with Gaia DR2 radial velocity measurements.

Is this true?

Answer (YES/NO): NO